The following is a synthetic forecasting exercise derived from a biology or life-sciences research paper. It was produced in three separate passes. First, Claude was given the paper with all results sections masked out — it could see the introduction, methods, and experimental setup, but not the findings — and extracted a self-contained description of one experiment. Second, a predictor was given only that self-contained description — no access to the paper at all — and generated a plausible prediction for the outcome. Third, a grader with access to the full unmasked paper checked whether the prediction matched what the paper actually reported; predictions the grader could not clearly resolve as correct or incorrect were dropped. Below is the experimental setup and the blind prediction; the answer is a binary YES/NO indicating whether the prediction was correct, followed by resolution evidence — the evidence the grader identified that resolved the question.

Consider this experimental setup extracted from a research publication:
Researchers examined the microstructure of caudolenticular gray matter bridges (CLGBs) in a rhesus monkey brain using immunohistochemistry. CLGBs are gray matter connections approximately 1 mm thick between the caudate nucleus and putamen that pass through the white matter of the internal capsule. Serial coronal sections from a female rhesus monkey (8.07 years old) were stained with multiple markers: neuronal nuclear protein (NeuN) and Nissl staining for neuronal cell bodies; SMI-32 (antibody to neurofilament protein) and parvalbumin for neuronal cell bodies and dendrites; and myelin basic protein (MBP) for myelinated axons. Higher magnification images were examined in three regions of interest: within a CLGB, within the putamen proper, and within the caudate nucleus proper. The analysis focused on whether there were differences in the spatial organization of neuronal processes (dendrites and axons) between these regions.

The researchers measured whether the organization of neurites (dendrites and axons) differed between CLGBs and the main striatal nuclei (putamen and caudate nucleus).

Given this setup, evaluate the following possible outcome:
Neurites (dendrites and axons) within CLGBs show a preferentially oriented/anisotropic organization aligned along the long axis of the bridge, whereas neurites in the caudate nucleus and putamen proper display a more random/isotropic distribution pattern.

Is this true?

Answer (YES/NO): YES